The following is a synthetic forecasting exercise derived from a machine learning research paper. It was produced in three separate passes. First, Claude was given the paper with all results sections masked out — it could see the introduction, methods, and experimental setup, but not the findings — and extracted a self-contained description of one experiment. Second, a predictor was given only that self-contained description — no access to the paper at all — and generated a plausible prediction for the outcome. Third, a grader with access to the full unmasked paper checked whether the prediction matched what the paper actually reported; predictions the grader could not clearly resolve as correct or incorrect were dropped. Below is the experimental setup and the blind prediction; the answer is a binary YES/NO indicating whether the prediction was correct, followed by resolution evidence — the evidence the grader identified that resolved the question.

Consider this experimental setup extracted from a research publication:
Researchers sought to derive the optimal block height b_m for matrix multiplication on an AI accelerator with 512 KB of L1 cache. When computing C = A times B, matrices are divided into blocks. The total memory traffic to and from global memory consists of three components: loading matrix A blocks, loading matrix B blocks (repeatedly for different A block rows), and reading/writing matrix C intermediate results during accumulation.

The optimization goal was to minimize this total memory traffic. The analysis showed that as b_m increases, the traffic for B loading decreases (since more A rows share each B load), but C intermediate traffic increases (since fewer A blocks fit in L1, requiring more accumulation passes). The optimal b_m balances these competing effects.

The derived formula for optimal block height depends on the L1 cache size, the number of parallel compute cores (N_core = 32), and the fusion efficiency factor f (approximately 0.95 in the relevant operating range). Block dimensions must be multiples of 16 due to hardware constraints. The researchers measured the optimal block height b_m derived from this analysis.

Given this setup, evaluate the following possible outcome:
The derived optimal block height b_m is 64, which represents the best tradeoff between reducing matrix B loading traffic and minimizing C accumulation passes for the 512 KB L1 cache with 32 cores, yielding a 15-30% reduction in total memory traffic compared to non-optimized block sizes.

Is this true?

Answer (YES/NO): NO